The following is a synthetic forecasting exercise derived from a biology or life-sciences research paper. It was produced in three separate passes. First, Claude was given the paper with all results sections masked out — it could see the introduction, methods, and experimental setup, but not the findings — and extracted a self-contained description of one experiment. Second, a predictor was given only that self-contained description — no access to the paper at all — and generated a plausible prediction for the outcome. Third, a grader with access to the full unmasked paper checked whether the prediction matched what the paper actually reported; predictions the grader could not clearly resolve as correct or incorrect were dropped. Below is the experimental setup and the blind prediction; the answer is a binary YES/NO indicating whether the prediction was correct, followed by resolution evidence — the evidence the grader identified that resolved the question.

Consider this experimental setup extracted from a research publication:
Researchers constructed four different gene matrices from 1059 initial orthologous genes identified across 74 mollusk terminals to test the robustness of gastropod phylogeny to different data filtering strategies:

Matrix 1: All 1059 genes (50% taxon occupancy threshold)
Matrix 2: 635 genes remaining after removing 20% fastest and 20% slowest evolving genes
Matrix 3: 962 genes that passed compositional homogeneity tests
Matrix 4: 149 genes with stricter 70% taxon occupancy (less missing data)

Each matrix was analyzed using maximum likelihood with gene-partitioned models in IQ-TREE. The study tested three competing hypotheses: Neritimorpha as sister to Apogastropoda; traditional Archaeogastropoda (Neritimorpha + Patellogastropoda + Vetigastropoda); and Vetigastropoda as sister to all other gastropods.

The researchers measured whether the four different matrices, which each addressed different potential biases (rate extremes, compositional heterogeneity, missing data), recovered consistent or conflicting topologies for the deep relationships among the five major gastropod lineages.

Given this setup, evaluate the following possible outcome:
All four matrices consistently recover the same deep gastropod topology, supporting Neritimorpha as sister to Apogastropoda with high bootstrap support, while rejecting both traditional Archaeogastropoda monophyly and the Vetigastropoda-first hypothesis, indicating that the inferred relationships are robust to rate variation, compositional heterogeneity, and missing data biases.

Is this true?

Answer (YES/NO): NO